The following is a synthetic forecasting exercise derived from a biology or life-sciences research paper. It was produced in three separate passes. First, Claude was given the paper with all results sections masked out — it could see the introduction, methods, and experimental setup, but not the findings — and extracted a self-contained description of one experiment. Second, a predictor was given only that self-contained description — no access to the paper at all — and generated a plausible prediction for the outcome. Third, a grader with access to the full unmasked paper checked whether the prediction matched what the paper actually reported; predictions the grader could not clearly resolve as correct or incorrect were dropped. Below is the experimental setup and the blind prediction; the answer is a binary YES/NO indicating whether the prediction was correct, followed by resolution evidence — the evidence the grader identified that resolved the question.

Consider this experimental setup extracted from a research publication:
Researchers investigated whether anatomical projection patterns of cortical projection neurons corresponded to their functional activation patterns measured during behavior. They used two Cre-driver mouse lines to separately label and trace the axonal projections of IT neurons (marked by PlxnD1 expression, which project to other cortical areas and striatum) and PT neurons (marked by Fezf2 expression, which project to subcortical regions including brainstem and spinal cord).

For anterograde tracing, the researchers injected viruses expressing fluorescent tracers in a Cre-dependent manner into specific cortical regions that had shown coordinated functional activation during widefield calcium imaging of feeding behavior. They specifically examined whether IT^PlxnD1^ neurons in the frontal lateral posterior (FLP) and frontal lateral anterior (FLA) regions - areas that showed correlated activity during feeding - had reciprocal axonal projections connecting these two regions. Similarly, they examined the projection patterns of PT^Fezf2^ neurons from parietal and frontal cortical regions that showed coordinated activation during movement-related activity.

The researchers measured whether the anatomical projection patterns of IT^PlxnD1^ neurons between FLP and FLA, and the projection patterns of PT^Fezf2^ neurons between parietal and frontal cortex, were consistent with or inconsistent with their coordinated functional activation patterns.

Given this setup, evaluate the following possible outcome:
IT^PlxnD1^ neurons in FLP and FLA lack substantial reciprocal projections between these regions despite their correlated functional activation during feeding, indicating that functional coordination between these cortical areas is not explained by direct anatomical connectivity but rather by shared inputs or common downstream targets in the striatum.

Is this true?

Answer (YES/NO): NO